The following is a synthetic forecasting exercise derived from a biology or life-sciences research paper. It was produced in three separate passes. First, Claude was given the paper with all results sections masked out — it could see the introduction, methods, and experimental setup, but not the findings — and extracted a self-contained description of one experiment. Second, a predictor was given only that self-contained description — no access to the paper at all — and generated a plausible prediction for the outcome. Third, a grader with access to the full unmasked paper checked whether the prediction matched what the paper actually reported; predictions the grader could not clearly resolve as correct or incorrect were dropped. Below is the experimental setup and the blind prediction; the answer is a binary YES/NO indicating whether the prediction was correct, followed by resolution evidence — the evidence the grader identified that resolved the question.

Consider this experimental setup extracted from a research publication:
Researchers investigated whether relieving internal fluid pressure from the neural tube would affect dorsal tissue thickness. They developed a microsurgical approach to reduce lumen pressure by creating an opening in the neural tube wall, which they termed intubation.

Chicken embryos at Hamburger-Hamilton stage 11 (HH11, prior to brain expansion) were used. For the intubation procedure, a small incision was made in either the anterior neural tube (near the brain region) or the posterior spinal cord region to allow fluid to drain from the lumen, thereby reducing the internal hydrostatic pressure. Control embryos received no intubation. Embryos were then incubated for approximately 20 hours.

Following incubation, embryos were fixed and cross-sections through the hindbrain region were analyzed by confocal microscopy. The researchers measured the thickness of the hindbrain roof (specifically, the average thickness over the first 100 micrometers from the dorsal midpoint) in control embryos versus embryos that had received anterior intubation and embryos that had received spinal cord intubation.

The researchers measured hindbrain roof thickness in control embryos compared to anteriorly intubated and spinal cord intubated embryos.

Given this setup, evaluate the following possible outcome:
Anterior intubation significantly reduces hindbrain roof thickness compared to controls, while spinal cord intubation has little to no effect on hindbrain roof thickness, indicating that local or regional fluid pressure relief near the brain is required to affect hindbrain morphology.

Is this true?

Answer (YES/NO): NO